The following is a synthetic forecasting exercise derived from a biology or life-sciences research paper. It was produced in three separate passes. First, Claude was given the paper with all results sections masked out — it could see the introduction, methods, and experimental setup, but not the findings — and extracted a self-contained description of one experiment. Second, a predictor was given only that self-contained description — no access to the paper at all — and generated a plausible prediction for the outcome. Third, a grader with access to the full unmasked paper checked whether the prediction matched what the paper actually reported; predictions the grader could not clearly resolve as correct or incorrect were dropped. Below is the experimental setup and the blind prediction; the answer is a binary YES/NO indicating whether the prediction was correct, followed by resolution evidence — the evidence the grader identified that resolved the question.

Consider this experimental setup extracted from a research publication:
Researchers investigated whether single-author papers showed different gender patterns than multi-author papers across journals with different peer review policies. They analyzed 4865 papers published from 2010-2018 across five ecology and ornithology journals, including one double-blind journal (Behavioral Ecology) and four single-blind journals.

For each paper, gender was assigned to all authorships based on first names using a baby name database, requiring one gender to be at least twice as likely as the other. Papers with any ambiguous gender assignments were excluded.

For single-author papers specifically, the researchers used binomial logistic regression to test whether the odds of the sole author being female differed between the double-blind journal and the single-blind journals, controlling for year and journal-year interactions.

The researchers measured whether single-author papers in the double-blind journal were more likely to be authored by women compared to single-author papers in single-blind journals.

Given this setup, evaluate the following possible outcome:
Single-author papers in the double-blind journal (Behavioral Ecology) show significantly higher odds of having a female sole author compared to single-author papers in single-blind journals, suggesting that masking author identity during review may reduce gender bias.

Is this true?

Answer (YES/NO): NO